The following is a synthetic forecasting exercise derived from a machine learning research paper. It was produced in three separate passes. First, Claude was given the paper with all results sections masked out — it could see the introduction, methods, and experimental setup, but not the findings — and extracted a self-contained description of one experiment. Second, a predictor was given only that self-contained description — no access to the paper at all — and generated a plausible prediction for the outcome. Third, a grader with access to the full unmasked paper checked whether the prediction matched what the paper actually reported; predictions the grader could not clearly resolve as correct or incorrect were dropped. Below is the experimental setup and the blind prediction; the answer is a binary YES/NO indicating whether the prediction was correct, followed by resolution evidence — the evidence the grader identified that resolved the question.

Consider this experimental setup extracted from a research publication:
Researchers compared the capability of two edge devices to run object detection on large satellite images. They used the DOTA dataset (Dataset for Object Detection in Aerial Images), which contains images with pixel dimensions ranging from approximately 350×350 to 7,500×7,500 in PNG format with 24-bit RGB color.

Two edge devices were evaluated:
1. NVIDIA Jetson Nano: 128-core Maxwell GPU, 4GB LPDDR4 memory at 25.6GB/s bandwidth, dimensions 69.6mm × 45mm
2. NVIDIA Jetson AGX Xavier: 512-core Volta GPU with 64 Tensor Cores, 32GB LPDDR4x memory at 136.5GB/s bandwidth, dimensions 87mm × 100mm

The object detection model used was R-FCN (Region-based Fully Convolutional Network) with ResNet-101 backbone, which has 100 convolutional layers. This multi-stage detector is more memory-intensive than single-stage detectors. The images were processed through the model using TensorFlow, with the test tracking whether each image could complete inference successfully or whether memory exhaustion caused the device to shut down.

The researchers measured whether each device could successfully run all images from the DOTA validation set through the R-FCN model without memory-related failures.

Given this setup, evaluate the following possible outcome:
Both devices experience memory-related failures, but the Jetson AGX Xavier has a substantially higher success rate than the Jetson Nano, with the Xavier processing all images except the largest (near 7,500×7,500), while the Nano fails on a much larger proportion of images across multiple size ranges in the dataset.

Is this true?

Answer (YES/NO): NO